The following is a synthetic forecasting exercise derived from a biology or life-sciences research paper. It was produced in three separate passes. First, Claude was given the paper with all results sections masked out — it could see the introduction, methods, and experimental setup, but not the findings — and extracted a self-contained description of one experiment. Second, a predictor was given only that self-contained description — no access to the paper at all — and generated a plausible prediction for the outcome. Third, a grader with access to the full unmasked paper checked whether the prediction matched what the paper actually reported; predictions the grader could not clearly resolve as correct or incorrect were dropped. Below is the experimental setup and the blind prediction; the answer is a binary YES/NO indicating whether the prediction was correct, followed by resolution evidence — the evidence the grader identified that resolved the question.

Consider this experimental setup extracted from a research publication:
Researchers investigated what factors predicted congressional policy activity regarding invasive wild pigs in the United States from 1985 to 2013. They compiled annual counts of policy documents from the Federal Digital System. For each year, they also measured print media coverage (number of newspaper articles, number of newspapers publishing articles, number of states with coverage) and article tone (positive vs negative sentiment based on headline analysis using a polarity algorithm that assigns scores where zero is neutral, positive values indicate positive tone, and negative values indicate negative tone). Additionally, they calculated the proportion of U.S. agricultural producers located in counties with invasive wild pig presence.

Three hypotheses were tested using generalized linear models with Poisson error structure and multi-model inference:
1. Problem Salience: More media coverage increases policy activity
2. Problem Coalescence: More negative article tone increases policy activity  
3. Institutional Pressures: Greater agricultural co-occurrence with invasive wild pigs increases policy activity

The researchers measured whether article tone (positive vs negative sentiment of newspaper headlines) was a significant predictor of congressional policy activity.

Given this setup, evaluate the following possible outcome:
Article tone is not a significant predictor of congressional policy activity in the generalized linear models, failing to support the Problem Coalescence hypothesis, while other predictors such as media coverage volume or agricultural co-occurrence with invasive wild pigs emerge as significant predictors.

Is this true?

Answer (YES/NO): NO